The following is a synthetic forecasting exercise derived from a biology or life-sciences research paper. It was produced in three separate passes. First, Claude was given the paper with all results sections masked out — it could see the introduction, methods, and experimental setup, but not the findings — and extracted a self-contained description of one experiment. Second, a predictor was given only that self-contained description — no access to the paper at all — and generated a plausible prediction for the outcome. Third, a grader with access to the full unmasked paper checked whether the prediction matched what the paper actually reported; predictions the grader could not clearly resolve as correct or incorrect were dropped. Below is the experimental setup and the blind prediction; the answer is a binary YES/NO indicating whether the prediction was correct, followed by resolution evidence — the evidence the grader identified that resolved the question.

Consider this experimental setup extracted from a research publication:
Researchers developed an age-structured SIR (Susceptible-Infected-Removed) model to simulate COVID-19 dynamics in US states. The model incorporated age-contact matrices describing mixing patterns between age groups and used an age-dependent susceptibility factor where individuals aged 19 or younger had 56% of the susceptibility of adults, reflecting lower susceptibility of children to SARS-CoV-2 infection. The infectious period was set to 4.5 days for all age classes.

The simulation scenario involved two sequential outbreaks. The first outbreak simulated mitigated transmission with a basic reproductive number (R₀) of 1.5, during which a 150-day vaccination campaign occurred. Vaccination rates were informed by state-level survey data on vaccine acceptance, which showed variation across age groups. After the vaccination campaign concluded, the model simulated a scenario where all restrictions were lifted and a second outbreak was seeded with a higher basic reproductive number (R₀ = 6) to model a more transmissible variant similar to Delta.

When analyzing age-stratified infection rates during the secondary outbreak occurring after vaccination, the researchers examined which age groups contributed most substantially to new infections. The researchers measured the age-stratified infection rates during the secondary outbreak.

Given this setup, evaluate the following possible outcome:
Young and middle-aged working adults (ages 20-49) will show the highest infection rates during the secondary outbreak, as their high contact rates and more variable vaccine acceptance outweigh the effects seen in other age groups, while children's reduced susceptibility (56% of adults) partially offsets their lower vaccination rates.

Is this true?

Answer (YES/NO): NO